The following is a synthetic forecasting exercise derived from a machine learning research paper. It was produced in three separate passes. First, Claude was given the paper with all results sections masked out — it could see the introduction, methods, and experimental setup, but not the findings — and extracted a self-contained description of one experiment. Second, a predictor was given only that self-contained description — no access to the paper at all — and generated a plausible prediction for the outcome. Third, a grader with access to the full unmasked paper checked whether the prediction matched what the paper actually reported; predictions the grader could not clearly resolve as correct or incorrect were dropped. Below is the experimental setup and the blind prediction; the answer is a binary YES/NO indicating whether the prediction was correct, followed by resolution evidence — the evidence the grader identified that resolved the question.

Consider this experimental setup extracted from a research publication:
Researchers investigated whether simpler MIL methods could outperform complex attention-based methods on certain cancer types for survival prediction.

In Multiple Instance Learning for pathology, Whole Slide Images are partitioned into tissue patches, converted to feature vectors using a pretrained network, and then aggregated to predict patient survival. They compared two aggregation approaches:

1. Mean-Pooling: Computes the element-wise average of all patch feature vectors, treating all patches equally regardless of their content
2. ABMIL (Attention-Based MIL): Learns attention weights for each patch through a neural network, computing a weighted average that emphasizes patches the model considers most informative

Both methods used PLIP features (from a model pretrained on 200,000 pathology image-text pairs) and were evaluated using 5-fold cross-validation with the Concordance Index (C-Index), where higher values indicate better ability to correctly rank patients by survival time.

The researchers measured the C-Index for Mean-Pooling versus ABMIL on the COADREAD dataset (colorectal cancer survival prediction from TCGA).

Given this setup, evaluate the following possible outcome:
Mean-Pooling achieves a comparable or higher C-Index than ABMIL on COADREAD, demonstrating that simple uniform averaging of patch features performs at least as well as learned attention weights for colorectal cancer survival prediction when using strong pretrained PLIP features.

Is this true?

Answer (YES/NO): YES